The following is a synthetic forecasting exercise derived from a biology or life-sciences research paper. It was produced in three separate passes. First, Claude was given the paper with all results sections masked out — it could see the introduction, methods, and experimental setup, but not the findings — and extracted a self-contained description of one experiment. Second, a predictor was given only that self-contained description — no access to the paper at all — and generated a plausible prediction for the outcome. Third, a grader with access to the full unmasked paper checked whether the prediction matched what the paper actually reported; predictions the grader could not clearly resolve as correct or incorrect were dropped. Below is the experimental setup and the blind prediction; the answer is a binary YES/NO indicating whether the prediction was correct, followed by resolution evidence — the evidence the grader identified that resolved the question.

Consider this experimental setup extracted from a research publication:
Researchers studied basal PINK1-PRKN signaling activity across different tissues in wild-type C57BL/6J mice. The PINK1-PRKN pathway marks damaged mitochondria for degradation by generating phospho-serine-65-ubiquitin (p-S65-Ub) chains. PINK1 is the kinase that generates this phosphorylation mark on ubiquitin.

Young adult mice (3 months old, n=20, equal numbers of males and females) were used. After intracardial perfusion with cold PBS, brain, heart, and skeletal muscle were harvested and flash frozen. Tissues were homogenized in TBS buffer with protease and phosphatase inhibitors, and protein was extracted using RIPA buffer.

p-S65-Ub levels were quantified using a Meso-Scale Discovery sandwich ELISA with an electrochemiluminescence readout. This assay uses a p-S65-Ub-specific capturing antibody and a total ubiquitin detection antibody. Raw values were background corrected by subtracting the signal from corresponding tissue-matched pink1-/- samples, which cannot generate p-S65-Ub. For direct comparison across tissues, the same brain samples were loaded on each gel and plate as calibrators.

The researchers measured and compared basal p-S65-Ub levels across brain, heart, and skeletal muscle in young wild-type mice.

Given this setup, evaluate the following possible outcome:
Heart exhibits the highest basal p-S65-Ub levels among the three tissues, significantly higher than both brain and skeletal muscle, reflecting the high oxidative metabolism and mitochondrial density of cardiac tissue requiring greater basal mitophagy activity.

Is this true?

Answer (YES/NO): YES